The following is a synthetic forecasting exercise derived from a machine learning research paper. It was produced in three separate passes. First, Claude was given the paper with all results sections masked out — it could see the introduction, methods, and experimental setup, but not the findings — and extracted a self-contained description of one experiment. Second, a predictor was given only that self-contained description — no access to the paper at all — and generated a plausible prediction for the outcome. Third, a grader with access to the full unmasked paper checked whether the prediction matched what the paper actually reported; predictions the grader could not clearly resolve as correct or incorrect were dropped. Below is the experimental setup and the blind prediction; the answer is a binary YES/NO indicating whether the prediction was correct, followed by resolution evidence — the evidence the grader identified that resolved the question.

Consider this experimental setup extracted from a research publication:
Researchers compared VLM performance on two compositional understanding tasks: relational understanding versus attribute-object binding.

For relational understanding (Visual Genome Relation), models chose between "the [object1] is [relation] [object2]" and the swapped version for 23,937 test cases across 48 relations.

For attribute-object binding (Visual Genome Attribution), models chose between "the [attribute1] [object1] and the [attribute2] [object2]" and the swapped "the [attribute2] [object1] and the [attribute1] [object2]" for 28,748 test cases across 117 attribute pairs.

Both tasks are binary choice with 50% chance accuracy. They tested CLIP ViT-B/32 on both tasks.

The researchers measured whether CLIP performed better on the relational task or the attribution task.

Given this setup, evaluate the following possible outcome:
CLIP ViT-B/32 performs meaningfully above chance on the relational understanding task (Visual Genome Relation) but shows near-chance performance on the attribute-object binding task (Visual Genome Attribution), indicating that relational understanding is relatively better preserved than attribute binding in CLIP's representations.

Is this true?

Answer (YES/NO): NO